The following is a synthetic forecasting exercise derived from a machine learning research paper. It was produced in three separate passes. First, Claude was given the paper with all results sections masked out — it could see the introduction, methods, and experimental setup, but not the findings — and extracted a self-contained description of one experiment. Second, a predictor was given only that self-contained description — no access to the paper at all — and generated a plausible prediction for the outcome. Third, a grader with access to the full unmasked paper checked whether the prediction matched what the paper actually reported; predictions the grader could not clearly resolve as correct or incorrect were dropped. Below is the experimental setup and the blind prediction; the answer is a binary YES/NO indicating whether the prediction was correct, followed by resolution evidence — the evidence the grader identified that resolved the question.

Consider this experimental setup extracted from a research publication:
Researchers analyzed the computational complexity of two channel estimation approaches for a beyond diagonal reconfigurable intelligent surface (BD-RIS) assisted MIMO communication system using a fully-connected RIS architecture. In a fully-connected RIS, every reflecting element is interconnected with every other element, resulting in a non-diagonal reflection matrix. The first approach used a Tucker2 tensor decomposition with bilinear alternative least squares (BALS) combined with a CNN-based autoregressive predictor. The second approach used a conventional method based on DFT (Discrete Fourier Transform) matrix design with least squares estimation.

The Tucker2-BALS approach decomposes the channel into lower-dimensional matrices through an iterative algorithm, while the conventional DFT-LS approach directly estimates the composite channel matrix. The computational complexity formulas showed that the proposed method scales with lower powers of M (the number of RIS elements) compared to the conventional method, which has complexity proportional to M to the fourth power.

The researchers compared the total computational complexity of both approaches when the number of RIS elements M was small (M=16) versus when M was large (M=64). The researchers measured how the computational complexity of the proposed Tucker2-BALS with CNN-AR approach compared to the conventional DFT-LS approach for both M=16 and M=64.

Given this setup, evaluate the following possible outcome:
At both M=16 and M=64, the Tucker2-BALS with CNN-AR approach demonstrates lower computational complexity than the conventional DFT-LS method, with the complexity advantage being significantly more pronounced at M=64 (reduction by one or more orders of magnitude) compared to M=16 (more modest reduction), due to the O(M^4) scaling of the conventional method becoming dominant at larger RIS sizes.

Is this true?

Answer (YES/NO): NO